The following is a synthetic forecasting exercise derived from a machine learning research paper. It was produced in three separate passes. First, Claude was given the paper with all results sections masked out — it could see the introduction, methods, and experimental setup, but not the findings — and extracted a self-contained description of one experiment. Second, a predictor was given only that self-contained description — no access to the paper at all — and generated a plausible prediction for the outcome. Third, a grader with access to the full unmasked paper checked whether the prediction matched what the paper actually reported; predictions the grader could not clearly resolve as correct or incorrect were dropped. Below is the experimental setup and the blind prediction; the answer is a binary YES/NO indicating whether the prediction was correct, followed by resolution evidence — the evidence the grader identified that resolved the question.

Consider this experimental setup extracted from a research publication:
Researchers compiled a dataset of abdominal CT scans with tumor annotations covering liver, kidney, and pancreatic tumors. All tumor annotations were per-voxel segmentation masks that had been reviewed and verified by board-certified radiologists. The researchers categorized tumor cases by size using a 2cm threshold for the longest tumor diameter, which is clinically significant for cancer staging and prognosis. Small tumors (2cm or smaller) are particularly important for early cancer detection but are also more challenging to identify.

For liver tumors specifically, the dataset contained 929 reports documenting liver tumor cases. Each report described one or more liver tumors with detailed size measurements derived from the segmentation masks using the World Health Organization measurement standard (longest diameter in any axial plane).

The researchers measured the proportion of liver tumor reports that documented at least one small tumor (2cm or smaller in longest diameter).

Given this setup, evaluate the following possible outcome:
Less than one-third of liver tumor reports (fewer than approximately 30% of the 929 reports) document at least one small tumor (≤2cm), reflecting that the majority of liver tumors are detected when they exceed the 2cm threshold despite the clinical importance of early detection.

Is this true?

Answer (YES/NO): NO